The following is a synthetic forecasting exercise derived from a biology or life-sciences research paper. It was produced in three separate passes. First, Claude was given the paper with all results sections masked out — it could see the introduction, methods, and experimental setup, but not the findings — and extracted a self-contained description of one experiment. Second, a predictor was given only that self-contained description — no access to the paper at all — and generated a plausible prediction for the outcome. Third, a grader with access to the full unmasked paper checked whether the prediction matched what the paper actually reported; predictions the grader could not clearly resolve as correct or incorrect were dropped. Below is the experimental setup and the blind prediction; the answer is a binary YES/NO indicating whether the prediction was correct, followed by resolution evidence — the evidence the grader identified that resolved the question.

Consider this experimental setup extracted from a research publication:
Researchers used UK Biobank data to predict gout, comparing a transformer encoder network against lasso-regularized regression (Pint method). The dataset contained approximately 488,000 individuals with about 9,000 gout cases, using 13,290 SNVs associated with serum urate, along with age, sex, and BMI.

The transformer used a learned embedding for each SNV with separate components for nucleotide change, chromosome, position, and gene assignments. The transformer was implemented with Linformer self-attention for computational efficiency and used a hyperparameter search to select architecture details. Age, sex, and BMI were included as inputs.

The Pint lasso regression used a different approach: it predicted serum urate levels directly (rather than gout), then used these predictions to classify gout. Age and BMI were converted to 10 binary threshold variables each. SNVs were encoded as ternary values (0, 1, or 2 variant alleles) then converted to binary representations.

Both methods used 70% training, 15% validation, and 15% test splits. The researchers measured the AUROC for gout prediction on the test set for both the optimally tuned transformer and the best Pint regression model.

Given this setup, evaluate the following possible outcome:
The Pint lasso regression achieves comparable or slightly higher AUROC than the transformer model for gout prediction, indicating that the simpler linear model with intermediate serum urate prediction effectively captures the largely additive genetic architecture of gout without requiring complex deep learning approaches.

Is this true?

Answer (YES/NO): YES